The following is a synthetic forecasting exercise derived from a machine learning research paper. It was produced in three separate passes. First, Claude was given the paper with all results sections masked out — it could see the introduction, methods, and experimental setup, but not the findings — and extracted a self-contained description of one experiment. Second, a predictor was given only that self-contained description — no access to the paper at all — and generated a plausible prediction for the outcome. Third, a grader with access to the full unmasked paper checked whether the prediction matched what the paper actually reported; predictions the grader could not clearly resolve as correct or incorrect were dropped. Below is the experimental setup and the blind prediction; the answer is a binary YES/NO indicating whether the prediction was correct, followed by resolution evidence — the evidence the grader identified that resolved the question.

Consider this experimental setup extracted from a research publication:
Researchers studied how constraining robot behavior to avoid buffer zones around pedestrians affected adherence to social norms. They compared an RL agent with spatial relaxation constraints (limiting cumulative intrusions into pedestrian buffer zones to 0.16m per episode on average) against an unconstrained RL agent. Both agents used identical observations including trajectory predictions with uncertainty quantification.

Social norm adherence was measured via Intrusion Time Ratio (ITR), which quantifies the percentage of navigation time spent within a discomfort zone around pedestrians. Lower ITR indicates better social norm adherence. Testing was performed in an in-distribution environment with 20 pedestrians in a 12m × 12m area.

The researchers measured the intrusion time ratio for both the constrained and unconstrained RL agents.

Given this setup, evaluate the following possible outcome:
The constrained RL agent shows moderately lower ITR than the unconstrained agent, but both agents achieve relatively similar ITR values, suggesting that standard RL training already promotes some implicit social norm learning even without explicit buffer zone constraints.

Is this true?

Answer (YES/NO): NO